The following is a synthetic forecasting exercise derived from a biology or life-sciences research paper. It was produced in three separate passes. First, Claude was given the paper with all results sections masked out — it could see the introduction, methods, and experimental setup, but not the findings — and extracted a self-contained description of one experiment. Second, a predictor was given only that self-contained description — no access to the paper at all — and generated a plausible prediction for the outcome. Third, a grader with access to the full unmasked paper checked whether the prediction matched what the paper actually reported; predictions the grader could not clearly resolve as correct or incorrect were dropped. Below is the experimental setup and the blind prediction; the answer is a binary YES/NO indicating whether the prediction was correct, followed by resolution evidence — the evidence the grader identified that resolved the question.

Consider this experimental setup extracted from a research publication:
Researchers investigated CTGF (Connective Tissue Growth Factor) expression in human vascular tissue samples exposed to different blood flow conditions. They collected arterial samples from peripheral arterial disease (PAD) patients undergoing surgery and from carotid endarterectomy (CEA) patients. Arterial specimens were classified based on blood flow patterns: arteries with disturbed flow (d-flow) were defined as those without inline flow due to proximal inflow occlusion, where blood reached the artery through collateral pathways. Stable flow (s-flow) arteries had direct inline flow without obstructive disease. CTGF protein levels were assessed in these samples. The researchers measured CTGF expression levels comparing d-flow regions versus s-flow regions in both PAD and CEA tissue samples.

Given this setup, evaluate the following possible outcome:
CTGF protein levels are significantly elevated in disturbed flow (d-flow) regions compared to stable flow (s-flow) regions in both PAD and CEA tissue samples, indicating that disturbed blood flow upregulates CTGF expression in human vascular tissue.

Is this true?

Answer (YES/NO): YES